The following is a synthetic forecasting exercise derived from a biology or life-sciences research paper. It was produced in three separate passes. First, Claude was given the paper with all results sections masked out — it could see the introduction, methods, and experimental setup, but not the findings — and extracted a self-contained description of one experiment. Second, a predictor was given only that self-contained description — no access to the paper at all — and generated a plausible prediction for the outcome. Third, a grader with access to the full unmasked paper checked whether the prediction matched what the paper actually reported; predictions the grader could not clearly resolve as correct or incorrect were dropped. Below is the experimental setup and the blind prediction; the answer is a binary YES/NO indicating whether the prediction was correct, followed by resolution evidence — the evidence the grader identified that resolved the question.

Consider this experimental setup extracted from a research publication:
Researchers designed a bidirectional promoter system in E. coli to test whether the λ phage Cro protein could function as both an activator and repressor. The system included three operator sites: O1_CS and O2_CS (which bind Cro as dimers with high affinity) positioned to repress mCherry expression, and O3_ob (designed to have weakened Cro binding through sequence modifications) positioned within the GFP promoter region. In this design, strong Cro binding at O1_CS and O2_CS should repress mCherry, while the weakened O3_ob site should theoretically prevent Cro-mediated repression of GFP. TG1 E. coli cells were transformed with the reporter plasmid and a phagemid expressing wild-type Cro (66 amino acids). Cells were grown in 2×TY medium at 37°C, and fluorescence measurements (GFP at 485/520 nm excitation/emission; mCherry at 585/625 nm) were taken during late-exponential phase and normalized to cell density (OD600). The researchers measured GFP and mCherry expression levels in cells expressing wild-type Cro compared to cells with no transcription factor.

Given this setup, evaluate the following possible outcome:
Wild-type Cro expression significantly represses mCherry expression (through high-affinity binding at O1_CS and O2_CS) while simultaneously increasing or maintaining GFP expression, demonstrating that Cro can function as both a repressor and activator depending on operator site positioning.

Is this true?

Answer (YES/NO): NO